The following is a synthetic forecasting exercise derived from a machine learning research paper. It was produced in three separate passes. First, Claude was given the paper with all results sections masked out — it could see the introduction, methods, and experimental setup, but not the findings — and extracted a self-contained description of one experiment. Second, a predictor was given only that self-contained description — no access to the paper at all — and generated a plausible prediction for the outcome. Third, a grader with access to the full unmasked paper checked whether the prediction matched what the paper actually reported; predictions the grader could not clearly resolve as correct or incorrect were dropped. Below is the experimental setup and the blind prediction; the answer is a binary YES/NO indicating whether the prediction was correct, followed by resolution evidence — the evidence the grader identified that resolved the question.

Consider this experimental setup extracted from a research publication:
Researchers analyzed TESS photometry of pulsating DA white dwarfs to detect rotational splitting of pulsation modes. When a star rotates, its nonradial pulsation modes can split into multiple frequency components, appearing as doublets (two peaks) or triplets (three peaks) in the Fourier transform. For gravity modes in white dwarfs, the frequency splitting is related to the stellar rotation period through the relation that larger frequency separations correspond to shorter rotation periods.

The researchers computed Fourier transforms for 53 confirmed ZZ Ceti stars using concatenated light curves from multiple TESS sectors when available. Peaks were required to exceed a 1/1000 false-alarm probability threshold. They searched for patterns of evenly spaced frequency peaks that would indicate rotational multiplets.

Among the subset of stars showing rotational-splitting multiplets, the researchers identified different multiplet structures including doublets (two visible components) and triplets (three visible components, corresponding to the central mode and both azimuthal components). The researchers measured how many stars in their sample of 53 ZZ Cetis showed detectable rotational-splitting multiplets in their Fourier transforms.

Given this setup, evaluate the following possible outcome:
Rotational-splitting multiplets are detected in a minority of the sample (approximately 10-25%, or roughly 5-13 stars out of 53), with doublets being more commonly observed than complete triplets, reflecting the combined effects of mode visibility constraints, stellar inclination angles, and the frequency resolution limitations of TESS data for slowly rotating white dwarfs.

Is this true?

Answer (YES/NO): YES